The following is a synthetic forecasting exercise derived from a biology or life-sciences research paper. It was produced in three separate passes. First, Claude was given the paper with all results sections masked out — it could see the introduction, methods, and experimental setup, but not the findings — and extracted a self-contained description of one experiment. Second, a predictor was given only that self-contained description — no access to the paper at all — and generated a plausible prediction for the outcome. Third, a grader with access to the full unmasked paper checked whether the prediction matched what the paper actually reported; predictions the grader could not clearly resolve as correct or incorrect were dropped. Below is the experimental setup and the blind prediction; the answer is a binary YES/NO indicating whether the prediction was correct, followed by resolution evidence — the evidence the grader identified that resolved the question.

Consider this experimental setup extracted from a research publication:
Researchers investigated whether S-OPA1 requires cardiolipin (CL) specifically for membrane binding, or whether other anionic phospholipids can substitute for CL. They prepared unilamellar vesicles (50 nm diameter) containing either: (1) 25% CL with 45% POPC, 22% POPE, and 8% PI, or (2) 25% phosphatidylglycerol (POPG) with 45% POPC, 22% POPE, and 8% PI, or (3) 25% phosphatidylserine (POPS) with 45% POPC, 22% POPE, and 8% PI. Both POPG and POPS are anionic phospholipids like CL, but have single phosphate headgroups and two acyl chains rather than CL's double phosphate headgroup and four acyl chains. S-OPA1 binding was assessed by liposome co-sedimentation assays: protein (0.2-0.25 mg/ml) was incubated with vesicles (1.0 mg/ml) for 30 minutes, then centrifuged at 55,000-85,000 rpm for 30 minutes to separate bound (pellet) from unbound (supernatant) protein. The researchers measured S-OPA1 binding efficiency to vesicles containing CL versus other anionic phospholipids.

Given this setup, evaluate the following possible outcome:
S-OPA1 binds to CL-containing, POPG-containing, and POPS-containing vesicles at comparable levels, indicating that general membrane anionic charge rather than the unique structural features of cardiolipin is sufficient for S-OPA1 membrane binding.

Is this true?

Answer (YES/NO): NO